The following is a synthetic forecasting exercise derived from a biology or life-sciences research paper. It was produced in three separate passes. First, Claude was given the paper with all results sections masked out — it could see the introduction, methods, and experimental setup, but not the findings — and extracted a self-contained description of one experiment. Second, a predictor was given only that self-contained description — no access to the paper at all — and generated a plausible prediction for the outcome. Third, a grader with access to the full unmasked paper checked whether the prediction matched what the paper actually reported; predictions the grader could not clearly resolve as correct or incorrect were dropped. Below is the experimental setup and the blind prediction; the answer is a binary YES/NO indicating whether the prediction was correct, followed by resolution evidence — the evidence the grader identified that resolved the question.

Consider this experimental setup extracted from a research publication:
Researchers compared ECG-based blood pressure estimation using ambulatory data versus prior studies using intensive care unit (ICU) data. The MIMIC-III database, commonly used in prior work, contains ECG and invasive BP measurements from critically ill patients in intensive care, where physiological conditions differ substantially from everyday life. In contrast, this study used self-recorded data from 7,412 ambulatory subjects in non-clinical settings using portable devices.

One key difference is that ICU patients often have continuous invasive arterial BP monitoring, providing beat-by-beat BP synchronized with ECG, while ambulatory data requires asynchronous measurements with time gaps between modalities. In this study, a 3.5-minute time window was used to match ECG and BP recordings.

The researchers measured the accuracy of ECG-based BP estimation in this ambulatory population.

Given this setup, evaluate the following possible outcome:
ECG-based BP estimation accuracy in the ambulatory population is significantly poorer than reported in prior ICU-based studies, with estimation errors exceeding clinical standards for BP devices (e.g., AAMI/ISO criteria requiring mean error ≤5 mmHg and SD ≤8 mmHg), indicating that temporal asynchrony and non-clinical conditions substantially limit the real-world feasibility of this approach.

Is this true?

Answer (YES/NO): YES